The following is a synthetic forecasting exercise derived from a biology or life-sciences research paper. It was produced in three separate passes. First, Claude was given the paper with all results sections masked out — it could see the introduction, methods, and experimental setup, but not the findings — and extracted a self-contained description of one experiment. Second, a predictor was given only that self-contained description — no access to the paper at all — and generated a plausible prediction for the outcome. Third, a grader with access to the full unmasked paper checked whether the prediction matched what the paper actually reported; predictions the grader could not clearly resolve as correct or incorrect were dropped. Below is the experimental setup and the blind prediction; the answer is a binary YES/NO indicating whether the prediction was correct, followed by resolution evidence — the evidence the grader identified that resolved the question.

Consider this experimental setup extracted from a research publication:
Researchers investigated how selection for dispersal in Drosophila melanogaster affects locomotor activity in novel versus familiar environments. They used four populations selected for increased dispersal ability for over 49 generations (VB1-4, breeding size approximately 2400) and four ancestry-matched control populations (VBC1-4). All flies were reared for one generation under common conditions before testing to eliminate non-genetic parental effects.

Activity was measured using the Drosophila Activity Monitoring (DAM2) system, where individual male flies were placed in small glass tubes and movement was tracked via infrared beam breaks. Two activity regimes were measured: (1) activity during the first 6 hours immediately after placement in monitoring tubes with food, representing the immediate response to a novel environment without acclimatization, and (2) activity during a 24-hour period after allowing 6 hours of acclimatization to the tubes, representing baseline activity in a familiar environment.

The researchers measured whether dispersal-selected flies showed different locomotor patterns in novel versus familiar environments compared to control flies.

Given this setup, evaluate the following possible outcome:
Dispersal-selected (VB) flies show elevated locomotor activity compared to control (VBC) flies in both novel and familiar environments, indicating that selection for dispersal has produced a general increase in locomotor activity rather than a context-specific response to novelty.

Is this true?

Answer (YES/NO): YES